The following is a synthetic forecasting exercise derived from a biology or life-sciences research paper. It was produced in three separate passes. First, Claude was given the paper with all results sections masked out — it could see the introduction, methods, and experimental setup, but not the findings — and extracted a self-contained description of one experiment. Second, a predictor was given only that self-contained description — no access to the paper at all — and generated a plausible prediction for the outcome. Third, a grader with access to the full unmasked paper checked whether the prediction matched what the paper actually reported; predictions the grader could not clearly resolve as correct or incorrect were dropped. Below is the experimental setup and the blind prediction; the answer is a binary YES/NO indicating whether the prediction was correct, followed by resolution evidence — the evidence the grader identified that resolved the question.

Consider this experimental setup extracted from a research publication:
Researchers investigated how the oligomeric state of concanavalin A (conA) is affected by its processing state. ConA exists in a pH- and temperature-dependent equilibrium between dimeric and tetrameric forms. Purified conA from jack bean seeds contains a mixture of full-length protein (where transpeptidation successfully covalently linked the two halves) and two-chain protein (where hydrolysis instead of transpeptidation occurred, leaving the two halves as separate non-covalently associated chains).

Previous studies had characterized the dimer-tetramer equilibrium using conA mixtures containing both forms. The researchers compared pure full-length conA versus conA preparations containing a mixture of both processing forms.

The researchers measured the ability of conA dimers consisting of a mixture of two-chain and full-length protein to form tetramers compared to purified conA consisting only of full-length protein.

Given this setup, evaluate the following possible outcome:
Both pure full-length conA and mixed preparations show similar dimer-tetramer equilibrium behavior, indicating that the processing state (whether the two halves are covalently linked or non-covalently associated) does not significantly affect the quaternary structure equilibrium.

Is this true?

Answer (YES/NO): NO